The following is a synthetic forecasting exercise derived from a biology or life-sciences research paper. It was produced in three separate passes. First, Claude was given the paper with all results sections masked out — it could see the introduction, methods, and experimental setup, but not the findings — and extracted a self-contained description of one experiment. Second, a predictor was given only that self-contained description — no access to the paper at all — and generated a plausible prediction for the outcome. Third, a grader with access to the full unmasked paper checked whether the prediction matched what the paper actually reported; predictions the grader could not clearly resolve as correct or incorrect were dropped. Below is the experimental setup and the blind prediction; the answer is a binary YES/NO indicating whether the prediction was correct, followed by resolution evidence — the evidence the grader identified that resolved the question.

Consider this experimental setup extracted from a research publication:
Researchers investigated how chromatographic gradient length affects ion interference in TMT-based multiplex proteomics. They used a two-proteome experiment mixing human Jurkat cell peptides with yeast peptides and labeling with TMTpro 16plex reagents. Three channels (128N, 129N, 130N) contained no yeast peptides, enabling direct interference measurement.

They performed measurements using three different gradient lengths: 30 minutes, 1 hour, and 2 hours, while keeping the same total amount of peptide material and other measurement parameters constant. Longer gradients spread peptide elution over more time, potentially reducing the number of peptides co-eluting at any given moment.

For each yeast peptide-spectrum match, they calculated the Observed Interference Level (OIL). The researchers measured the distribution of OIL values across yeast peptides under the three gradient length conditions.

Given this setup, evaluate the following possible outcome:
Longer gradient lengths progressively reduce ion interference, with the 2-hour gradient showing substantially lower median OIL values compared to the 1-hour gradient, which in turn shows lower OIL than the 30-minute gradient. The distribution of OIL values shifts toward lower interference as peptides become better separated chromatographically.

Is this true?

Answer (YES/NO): NO